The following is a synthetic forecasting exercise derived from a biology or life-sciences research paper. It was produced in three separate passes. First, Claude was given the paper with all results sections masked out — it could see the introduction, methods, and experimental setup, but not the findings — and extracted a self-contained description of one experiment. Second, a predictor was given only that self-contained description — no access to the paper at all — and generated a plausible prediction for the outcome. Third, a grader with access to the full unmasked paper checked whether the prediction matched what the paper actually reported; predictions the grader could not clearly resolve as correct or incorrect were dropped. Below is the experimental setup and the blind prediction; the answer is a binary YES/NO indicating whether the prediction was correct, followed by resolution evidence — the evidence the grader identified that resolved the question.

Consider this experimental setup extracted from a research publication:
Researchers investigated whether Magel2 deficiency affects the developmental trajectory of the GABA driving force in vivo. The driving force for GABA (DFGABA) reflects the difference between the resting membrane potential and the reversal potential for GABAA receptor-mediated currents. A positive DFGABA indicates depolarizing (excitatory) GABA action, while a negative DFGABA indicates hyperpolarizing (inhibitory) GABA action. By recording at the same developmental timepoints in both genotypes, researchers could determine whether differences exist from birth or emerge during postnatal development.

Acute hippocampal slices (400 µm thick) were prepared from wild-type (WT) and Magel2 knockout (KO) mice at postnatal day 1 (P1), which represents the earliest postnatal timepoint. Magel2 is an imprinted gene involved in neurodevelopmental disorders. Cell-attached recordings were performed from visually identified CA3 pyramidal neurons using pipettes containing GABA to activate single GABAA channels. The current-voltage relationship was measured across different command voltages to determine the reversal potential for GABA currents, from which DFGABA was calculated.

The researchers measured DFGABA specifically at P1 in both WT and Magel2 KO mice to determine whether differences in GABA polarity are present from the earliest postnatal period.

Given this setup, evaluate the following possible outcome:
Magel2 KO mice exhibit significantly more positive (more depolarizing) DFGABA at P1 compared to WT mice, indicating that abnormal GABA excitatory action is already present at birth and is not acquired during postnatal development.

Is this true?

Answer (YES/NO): NO